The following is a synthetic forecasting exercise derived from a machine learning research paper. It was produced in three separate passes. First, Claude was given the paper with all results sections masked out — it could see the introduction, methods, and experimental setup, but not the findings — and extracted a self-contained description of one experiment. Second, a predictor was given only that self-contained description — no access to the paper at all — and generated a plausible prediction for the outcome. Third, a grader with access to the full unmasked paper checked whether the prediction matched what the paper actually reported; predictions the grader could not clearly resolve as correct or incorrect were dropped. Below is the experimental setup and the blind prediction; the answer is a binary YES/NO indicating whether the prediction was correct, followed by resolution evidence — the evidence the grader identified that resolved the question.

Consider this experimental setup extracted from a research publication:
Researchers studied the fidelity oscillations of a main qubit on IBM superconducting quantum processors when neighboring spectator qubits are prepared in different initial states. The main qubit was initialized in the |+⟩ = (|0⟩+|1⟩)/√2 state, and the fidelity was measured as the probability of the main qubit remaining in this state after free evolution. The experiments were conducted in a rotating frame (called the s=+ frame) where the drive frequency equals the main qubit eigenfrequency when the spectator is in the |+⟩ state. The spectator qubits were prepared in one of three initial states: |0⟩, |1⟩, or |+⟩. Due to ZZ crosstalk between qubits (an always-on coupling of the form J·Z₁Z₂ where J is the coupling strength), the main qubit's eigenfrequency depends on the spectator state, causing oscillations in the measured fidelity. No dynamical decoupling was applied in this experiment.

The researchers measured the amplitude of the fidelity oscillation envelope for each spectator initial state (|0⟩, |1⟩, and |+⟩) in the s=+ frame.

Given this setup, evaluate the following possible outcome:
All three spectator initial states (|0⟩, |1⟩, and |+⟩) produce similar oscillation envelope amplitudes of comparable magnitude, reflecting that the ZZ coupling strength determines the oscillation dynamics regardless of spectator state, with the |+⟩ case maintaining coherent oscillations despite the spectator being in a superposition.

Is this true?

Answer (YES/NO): NO